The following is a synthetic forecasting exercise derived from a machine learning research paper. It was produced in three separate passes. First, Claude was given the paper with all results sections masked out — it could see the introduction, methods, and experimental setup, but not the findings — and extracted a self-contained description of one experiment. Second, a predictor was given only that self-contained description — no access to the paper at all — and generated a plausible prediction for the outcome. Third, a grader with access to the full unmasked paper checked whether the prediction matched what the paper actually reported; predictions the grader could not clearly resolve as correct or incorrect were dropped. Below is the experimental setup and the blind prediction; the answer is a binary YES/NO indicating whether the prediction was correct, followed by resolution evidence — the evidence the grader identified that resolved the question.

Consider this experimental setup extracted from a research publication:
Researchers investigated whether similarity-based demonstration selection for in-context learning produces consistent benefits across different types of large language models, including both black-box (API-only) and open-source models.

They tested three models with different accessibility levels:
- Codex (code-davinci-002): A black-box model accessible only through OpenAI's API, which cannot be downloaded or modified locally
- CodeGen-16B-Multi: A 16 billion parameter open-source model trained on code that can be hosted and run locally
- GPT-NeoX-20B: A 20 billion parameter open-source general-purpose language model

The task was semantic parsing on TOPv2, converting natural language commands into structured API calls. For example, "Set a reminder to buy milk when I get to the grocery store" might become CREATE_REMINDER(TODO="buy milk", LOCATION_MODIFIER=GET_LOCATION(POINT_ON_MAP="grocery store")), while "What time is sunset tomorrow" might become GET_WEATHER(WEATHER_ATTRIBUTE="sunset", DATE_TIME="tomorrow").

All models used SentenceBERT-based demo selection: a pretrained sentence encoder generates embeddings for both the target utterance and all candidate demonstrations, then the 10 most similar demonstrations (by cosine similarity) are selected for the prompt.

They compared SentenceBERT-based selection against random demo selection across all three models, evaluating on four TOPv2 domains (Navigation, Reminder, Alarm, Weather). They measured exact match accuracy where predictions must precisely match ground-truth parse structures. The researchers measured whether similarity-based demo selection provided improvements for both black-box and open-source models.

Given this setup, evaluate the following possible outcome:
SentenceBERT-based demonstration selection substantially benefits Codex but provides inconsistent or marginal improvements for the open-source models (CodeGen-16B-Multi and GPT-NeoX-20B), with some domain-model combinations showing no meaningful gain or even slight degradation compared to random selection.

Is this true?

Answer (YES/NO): NO